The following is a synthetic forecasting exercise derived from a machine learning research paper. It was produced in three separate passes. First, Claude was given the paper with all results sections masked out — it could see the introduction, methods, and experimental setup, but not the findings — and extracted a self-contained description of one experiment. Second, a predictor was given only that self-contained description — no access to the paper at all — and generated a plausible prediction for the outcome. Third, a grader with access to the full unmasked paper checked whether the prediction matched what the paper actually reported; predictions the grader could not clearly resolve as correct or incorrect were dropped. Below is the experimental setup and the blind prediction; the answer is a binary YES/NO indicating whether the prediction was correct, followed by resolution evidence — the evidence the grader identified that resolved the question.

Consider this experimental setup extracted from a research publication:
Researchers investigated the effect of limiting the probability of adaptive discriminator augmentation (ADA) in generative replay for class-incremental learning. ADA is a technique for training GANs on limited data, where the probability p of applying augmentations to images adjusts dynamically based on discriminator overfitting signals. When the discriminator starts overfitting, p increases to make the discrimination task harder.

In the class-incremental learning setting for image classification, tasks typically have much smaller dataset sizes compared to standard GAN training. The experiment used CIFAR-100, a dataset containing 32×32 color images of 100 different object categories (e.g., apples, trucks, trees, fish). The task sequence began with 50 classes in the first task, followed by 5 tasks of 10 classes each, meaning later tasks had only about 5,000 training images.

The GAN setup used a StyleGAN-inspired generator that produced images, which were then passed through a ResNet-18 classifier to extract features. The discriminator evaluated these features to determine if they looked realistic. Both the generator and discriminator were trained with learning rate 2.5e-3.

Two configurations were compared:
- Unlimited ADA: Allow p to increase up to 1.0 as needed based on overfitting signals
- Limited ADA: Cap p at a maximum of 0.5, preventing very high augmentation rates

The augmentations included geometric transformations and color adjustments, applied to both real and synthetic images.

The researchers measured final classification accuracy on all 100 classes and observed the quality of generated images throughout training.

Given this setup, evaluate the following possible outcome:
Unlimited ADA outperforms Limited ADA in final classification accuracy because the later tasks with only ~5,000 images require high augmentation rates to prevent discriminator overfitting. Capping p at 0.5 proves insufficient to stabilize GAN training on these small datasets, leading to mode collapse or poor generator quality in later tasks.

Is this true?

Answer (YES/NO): NO